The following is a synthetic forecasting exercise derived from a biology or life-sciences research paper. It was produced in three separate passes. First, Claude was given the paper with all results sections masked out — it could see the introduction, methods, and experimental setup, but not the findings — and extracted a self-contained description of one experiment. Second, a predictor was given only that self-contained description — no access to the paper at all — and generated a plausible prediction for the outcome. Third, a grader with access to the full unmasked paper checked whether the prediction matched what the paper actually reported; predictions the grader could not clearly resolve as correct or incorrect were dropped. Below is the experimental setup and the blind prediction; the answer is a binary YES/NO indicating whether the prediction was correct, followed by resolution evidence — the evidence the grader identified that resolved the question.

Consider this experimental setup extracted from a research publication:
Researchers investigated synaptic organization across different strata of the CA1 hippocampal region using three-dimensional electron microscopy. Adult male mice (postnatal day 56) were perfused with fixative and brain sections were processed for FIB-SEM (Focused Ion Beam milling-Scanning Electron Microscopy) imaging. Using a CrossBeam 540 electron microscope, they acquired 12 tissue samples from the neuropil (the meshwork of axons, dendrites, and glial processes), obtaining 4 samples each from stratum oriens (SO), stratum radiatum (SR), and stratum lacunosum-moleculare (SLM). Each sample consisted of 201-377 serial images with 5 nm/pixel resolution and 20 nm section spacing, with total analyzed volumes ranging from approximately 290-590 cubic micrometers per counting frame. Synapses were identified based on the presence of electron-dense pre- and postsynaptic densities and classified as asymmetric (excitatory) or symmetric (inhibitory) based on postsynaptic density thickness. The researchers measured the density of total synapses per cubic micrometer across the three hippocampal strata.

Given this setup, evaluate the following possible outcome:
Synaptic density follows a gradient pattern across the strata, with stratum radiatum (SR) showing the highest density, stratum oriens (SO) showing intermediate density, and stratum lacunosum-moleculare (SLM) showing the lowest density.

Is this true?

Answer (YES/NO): NO